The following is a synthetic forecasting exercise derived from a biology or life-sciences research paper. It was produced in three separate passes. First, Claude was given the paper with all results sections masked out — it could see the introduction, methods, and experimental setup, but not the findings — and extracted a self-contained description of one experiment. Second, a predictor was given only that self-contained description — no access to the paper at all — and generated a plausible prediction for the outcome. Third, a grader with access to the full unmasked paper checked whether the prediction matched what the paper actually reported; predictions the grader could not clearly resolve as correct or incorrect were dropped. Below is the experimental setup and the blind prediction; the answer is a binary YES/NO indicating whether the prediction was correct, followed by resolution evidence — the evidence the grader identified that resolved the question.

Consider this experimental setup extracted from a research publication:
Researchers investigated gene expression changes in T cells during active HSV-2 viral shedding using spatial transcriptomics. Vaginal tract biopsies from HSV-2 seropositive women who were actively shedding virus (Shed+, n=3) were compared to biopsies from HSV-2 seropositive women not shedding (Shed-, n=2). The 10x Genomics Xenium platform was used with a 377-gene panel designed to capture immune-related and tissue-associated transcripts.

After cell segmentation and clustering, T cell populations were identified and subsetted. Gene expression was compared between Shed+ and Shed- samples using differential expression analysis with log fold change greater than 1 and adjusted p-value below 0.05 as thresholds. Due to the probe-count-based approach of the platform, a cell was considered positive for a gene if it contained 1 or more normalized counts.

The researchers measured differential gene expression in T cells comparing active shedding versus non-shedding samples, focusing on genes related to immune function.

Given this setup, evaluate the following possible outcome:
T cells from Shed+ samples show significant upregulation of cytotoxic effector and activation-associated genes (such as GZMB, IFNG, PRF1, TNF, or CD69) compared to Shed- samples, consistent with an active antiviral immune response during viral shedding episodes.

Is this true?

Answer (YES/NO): YES